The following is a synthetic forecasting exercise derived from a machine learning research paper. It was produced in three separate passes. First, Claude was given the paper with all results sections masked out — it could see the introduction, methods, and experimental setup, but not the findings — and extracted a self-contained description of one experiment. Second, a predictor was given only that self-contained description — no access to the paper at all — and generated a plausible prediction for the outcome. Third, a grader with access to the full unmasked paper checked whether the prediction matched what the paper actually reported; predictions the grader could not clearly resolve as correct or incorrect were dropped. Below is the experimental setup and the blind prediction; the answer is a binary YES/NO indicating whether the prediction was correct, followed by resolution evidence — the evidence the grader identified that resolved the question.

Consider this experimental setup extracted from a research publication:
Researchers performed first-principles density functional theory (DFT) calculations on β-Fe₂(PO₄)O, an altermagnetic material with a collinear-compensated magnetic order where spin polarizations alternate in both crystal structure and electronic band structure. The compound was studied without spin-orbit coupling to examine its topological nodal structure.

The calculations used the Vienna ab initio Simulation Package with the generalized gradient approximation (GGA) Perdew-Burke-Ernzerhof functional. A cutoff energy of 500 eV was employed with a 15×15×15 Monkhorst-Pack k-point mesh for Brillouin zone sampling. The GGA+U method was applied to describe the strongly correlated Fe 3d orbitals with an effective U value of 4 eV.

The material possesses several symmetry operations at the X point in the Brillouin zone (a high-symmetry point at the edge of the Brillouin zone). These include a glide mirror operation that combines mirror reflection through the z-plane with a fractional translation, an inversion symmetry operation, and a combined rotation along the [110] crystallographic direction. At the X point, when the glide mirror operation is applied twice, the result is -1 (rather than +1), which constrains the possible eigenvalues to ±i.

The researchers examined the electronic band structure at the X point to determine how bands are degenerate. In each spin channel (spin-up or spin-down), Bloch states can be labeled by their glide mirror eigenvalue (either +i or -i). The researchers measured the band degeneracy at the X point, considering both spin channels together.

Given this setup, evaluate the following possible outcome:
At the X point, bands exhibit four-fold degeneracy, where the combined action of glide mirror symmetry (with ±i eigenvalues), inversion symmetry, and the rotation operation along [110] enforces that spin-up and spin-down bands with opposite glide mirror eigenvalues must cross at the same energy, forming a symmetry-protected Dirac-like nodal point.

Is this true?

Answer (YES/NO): YES